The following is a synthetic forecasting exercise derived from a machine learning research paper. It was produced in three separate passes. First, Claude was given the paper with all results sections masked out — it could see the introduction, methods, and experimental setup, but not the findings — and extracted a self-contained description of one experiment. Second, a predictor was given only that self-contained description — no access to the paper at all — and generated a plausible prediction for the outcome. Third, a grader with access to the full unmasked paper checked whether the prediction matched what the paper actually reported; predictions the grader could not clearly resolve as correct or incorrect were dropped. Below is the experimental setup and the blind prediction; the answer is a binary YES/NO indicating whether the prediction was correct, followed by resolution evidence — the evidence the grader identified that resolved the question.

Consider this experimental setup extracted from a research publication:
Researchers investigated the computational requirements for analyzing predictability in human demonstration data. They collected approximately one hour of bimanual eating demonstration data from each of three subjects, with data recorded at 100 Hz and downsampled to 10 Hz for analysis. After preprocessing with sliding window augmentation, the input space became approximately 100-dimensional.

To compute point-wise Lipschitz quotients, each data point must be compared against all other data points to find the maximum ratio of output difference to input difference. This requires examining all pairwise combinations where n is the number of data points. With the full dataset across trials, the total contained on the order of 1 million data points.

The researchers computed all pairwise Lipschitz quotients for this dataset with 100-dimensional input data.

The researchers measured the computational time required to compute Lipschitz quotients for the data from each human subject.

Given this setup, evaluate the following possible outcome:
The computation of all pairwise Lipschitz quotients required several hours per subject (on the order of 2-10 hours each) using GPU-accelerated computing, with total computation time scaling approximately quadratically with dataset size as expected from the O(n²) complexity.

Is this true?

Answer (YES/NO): NO